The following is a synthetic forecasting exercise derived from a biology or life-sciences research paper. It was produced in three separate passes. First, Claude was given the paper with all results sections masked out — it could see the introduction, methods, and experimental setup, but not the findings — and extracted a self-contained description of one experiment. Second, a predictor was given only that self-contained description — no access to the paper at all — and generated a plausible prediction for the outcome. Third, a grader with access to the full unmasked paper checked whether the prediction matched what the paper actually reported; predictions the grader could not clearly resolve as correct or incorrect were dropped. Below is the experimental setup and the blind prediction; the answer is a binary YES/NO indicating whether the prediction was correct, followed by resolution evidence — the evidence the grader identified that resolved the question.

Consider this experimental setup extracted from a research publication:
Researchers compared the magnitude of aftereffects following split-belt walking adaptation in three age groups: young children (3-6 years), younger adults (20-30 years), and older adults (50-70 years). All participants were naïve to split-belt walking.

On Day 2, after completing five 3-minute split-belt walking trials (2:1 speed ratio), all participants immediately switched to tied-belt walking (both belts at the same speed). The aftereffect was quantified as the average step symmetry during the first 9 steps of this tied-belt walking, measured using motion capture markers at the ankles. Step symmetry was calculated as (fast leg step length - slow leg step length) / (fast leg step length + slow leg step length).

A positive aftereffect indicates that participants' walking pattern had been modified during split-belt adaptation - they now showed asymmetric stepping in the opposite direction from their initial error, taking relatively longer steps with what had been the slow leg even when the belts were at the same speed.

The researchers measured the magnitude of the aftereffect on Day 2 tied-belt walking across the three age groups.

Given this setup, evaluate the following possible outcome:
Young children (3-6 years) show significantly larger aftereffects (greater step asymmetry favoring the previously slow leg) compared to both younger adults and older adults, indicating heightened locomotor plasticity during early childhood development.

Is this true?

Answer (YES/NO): NO